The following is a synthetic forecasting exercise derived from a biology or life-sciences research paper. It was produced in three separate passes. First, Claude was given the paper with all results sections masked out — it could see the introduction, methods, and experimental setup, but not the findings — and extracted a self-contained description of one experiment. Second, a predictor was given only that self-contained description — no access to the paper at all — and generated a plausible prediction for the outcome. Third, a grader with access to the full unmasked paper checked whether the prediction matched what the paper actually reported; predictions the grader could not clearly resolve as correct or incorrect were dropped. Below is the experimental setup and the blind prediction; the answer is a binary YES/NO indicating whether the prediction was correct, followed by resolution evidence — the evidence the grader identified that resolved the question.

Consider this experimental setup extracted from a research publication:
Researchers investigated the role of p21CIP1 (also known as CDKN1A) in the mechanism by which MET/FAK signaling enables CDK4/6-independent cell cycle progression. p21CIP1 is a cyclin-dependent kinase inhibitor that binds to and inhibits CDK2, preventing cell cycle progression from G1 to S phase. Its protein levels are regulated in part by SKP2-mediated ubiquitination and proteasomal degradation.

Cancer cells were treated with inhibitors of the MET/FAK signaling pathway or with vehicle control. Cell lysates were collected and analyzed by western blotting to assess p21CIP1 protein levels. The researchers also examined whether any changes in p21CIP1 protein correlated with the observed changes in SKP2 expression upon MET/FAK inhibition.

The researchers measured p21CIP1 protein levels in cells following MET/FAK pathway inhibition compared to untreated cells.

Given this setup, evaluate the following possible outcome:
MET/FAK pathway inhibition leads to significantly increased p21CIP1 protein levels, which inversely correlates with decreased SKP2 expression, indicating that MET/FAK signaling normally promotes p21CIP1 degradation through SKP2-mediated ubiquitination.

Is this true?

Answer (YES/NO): NO